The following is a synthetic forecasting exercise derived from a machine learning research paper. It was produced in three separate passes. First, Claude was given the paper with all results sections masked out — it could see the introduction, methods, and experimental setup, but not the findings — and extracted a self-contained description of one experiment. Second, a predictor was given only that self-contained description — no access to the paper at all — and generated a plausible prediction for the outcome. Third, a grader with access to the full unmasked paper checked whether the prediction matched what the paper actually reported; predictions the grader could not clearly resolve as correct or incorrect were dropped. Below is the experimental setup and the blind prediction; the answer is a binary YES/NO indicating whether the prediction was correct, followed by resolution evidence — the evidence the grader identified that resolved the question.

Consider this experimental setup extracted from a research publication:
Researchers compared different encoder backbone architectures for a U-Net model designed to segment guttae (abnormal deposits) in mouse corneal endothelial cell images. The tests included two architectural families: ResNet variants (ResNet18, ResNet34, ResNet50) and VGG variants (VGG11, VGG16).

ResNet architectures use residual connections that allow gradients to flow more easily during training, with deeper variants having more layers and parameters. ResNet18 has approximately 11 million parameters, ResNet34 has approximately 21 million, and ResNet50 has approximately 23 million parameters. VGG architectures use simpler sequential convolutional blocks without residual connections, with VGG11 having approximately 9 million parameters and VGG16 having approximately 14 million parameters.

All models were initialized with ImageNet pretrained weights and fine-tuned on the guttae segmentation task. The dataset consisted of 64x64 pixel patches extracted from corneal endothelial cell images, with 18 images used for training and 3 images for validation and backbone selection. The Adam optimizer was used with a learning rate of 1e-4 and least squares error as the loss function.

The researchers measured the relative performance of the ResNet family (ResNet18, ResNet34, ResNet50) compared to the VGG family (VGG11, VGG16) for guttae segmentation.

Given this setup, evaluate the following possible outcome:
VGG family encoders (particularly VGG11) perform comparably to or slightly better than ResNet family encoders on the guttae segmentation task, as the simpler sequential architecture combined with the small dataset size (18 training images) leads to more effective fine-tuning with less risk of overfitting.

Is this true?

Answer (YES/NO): NO